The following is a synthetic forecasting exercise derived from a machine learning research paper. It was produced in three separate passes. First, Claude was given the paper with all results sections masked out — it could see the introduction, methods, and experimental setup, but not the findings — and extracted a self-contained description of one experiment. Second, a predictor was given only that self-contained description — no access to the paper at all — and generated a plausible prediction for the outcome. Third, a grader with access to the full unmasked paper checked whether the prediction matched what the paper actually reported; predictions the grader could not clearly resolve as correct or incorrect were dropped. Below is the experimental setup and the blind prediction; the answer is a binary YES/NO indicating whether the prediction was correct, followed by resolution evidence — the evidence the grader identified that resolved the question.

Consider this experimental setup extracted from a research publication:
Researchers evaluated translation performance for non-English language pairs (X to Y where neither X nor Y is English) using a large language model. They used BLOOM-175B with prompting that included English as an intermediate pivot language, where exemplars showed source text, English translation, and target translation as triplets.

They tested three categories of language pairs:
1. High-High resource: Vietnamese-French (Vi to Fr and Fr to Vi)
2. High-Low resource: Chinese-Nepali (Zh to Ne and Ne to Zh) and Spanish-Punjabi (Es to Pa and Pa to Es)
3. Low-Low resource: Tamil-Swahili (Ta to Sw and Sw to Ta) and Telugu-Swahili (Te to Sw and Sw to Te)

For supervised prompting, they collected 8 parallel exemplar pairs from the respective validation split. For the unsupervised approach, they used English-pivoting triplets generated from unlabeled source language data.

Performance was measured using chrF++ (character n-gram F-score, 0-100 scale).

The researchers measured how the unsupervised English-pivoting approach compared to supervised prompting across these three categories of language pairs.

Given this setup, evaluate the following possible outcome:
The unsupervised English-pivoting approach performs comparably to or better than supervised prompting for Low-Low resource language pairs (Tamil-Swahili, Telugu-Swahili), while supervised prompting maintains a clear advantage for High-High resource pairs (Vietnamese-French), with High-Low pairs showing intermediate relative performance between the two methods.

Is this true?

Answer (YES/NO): NO